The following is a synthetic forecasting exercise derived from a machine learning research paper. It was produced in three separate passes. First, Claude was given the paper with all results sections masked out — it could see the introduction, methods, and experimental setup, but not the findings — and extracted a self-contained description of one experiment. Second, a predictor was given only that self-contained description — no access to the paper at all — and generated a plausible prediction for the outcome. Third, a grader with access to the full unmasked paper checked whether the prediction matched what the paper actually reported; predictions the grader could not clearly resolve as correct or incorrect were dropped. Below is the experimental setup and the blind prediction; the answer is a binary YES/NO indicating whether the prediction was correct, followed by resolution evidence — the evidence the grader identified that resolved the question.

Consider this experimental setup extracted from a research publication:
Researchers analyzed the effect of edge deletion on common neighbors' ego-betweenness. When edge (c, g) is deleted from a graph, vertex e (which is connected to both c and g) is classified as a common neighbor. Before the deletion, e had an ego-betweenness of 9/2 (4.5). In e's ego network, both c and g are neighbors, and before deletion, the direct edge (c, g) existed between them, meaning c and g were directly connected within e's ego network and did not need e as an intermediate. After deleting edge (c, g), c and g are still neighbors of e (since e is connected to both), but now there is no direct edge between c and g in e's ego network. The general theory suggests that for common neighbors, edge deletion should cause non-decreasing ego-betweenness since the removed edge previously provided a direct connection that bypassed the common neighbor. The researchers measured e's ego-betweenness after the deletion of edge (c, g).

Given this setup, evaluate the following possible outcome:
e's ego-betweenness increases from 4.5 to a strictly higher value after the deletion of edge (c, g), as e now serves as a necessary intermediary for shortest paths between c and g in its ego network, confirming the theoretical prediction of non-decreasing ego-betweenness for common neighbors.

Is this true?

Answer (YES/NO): NO